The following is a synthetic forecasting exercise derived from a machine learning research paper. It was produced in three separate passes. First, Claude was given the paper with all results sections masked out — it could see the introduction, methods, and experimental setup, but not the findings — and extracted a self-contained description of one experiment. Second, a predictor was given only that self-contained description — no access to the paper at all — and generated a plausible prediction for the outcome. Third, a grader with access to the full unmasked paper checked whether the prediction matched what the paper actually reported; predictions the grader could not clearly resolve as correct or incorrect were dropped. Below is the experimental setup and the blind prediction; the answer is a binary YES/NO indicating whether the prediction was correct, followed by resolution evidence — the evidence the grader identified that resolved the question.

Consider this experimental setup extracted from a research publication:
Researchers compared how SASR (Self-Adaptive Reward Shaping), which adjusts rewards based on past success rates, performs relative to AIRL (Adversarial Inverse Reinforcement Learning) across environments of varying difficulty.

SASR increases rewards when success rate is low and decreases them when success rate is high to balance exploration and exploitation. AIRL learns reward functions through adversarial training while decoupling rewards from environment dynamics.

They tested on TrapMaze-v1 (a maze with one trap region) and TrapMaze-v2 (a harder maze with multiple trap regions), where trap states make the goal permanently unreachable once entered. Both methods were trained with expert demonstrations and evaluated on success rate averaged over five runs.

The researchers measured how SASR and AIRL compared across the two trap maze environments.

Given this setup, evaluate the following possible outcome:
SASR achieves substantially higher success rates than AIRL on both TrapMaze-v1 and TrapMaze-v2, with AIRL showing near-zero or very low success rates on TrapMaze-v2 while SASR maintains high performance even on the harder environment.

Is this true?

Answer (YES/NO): NO